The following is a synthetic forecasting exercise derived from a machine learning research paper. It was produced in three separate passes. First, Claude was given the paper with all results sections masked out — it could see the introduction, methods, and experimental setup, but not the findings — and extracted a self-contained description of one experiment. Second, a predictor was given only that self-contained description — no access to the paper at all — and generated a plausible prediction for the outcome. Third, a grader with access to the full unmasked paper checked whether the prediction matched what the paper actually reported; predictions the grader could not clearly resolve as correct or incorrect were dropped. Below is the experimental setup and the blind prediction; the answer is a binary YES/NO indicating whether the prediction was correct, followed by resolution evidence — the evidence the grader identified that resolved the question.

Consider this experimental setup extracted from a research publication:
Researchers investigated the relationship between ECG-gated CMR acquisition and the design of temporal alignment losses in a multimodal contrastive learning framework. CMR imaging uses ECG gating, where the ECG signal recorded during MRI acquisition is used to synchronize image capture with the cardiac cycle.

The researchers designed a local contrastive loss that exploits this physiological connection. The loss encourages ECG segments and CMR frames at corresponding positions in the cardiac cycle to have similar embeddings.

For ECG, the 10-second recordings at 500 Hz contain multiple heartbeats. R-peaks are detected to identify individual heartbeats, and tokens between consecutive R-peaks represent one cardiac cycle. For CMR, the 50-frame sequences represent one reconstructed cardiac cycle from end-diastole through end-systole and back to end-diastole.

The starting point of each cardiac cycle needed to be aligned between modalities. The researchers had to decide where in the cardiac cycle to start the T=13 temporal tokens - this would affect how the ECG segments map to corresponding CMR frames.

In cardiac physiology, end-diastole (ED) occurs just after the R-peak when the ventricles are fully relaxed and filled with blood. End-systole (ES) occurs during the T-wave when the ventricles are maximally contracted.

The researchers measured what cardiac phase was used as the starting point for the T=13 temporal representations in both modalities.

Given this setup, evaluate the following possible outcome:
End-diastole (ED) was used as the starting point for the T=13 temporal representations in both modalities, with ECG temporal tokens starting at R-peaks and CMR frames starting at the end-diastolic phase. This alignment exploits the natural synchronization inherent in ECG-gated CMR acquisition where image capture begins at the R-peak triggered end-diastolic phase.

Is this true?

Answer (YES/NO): YES